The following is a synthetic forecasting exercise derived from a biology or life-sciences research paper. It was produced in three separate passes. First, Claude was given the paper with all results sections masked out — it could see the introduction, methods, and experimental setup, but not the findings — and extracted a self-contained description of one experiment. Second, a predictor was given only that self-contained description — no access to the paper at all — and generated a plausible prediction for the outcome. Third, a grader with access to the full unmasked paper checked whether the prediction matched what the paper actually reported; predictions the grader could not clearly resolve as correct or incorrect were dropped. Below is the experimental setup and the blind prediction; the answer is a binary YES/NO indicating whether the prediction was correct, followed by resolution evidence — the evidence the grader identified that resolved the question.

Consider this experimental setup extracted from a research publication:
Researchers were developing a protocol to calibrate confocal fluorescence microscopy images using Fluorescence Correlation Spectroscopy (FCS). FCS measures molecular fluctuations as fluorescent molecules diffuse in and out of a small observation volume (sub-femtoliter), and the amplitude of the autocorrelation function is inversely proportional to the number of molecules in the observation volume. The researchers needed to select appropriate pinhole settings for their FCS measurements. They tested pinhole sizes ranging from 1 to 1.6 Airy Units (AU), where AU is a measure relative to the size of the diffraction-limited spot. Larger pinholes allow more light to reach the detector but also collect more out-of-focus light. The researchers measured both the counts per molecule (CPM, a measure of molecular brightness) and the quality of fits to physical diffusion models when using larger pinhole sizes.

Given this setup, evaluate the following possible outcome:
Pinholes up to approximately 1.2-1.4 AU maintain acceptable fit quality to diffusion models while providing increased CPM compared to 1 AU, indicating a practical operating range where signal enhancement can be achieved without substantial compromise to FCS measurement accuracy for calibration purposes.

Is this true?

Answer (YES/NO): NO